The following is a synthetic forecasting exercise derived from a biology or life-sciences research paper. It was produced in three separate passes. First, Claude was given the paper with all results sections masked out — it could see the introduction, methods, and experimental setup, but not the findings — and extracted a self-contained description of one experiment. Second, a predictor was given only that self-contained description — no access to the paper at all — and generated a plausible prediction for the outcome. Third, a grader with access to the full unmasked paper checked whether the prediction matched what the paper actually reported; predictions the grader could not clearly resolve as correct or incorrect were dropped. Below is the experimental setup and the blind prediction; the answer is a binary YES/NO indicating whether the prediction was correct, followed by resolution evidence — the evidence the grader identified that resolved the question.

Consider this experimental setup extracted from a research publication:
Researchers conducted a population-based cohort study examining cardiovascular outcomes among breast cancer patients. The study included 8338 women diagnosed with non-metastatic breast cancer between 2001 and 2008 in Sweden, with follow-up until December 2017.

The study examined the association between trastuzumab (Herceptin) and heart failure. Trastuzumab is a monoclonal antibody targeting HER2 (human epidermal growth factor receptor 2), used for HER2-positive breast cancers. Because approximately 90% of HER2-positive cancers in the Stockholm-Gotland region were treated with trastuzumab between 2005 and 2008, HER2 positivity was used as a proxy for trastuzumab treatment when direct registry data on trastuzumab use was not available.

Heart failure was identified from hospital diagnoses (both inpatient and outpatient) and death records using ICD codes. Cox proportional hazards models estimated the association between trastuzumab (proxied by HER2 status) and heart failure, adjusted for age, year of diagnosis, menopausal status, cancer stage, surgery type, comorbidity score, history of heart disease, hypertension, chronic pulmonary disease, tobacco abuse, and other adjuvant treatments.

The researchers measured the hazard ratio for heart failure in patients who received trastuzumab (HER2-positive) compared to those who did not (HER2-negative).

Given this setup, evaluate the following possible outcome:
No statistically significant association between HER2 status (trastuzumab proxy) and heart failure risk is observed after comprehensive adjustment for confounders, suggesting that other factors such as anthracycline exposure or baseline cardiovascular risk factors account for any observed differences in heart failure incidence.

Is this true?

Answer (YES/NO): NO